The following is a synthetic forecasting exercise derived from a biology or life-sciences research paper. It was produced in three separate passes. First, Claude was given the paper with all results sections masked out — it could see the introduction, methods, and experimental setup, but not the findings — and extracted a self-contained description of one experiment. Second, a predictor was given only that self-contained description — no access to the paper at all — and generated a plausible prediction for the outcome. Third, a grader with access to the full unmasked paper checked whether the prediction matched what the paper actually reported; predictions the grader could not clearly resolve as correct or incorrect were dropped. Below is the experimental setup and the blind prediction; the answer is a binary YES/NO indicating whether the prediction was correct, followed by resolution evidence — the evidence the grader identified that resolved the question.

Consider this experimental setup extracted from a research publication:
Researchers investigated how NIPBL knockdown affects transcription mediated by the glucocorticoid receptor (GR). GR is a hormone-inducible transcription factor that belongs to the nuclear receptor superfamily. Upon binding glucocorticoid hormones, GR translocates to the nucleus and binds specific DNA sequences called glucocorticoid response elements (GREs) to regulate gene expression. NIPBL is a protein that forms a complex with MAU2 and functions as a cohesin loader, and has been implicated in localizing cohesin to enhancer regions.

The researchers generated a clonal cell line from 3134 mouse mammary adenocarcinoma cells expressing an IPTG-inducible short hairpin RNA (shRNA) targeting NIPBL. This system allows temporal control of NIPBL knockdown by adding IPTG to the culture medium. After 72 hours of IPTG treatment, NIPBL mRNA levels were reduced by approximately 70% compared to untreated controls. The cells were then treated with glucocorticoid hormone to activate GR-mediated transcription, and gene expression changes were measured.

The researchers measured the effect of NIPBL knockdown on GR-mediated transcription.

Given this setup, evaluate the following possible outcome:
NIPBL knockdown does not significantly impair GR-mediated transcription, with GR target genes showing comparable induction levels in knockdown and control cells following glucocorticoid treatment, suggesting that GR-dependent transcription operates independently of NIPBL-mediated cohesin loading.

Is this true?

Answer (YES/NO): NO